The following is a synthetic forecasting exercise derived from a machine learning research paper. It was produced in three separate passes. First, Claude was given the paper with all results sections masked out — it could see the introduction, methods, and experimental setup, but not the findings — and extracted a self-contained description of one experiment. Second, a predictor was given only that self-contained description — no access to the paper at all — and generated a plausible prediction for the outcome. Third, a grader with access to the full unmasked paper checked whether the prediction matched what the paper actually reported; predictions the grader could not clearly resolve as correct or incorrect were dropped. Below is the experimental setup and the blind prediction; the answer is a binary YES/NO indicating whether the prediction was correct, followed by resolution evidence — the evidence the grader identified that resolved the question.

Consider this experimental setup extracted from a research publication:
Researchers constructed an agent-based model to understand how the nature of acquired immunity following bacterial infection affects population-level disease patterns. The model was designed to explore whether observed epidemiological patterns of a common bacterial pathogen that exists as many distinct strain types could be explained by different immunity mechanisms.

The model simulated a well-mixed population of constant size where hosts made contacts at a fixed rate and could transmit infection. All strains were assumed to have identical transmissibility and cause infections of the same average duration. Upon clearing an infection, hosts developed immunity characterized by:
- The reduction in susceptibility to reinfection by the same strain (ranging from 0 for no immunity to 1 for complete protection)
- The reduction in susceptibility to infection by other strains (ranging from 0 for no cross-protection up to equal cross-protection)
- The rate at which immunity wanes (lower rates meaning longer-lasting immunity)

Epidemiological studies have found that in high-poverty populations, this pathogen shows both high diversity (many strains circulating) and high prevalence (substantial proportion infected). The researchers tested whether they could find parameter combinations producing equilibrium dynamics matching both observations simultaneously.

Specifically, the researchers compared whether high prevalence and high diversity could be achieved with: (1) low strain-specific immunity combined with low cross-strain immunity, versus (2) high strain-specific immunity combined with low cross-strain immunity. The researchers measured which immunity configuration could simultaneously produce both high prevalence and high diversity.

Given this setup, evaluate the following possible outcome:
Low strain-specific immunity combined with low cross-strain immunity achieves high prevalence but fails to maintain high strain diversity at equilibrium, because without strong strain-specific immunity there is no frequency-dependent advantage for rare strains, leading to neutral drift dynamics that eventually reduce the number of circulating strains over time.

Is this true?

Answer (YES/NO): YES